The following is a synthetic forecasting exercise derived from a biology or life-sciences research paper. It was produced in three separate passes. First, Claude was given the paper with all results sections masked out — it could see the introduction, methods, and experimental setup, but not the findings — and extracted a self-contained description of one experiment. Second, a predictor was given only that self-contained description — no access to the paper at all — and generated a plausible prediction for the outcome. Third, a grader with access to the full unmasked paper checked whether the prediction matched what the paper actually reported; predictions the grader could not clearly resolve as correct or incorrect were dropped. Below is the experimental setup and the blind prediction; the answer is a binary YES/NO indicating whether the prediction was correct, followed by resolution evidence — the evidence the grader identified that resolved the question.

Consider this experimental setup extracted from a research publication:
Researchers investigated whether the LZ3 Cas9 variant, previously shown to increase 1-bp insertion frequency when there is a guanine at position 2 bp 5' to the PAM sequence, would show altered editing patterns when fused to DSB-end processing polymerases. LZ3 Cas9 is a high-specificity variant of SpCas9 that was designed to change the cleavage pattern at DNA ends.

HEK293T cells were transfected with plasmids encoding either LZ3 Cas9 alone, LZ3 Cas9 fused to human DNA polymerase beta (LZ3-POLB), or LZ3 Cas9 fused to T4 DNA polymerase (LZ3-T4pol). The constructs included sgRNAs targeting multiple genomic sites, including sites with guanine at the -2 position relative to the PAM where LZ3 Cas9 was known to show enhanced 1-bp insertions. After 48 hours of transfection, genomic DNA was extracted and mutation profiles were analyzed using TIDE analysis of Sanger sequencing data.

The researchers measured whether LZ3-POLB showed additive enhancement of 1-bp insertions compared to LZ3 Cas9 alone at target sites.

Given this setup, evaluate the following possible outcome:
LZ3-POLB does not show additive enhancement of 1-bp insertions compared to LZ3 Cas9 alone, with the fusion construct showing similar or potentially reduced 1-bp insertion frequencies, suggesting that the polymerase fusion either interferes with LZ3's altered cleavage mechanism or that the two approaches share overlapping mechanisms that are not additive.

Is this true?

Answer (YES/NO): NO